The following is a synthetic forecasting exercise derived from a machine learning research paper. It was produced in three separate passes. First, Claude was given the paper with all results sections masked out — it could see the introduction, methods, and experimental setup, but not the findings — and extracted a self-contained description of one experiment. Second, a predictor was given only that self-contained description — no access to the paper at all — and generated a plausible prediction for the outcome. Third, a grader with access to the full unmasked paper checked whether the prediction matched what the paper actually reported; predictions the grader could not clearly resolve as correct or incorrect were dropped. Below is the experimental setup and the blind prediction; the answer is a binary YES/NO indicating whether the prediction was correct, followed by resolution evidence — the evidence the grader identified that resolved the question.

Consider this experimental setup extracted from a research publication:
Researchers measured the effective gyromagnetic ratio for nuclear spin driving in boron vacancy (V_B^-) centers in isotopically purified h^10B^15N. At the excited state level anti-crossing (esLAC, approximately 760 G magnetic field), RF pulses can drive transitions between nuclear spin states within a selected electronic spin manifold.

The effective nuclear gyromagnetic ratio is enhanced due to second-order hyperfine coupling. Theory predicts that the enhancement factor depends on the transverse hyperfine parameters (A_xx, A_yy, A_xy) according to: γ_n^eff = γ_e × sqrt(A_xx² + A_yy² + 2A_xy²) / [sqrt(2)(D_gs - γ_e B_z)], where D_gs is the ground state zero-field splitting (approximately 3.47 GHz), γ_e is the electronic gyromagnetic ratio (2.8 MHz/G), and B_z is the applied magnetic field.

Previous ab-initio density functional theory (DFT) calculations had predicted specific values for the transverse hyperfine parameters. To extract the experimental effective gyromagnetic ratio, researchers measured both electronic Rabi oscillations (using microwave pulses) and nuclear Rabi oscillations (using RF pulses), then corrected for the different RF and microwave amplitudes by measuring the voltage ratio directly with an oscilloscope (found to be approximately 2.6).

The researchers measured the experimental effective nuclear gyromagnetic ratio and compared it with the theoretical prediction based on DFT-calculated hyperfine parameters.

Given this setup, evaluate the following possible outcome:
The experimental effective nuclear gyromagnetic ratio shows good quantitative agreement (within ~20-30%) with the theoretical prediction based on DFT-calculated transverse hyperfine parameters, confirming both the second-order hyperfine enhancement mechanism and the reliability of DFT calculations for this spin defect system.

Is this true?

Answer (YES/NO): NO